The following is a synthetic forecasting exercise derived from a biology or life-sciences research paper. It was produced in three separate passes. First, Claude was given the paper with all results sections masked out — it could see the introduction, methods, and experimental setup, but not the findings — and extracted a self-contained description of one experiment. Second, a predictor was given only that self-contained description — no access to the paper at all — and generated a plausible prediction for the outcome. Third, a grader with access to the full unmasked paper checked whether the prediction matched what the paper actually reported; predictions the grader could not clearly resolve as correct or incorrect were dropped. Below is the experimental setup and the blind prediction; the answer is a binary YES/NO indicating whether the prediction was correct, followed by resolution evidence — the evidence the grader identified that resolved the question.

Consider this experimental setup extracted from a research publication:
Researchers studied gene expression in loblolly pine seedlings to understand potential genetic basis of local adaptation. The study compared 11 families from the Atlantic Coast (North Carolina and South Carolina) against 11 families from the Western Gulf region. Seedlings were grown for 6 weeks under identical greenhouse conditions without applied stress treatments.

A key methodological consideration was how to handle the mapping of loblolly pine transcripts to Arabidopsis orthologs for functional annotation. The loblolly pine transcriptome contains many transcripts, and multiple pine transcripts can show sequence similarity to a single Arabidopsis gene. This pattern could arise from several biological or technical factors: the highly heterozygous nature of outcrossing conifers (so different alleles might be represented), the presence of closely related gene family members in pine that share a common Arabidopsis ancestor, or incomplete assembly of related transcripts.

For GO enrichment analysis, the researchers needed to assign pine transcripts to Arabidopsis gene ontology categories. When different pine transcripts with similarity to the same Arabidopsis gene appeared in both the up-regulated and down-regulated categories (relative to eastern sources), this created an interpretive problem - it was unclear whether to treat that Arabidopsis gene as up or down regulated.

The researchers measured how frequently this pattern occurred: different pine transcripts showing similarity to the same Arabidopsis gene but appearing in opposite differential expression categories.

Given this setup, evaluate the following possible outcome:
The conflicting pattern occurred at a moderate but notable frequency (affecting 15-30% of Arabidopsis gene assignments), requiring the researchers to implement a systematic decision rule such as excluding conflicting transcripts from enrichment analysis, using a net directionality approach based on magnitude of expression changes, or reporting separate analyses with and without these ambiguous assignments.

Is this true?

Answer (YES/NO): NO